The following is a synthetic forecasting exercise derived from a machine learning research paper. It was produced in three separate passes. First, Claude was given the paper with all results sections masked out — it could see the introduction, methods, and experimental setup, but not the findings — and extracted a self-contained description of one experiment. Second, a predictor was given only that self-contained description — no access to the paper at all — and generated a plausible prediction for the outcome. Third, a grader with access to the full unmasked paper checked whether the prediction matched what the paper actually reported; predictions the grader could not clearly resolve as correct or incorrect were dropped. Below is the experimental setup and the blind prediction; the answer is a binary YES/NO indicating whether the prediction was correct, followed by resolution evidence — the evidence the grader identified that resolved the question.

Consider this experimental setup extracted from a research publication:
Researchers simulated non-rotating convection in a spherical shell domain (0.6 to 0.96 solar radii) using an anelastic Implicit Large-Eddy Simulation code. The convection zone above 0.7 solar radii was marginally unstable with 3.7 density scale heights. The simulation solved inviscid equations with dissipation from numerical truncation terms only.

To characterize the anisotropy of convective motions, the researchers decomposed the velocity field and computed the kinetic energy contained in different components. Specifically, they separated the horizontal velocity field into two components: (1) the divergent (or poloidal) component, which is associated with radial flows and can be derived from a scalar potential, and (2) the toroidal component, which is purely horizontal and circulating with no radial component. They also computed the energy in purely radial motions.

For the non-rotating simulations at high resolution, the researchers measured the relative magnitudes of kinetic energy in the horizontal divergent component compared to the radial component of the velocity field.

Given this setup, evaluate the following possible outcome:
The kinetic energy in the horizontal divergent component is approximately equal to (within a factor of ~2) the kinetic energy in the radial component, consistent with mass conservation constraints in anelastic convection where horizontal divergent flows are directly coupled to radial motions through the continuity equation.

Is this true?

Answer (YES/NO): NO